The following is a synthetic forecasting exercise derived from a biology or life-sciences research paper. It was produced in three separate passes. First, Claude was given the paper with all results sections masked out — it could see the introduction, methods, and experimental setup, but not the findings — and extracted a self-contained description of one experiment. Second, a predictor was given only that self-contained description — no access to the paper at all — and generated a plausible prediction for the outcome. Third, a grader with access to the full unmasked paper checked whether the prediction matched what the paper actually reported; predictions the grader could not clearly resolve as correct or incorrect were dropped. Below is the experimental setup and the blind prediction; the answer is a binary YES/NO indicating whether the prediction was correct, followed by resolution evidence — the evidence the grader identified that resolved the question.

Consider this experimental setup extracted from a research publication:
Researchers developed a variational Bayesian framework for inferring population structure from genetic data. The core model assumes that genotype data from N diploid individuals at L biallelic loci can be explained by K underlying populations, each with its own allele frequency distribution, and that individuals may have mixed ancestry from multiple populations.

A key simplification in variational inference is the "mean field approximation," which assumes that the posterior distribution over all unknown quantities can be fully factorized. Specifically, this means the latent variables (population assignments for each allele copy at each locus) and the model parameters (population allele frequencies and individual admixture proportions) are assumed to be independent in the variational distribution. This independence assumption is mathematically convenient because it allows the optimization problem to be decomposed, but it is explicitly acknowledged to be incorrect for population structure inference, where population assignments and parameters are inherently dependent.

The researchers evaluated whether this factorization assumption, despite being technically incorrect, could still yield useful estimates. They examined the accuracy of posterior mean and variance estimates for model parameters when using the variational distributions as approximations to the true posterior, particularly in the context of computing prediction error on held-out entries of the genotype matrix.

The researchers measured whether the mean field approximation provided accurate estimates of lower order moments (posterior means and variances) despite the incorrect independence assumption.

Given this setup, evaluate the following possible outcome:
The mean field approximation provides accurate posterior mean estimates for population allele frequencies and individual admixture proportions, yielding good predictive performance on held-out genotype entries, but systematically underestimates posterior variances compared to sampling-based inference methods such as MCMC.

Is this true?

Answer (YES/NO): YES